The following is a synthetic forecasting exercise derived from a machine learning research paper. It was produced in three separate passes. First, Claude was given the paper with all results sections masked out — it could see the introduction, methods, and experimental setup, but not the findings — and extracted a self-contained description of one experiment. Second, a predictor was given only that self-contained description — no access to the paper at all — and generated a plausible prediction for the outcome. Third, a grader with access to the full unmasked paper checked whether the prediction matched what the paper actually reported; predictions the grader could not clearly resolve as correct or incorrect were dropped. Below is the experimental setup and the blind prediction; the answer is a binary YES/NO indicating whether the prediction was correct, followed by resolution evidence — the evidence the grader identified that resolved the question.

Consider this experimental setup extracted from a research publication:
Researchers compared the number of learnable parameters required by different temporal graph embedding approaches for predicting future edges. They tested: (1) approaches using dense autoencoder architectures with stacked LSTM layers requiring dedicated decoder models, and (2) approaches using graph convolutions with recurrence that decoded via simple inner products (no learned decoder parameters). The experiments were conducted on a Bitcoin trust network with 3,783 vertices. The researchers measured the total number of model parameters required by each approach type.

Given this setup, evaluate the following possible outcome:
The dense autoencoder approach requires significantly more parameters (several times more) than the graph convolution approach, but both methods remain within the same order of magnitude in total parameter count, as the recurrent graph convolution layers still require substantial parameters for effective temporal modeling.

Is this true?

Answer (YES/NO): NO